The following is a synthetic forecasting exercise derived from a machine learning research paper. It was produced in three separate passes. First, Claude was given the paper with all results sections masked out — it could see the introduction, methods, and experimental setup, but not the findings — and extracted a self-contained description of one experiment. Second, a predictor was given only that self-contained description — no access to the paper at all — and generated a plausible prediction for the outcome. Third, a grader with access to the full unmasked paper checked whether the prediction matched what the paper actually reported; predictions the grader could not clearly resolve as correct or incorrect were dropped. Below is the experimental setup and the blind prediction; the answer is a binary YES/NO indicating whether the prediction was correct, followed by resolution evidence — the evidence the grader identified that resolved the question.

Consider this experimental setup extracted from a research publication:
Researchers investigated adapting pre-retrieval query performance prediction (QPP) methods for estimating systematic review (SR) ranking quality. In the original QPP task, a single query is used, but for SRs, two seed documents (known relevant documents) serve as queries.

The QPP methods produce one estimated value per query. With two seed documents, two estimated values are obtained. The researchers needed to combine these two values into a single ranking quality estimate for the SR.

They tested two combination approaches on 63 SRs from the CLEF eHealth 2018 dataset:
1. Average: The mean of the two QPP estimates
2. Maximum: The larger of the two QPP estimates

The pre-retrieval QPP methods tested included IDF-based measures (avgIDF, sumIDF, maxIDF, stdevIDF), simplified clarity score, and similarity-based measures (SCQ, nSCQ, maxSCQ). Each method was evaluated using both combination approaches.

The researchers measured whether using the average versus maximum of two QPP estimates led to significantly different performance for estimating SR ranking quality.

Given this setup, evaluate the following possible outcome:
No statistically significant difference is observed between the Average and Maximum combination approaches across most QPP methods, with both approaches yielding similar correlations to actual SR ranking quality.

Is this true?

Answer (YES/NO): YES